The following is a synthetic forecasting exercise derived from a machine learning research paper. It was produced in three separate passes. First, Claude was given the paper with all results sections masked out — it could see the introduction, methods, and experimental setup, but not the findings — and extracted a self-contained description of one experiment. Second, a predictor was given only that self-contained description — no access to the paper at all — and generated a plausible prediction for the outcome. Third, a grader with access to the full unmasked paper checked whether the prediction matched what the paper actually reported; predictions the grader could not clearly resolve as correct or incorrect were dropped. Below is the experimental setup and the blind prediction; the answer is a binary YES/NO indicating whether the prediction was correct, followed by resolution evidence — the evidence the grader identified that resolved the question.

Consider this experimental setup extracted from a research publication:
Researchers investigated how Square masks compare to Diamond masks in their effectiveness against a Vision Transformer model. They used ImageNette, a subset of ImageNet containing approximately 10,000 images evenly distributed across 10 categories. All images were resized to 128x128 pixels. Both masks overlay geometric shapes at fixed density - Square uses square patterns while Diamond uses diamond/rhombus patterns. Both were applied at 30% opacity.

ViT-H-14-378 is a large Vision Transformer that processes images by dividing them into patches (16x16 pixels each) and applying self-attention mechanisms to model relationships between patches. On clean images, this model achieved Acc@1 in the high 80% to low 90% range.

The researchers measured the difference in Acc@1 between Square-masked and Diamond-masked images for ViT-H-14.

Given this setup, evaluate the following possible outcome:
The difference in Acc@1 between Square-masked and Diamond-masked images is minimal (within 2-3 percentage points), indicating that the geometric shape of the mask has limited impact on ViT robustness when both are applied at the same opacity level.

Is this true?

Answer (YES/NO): NO